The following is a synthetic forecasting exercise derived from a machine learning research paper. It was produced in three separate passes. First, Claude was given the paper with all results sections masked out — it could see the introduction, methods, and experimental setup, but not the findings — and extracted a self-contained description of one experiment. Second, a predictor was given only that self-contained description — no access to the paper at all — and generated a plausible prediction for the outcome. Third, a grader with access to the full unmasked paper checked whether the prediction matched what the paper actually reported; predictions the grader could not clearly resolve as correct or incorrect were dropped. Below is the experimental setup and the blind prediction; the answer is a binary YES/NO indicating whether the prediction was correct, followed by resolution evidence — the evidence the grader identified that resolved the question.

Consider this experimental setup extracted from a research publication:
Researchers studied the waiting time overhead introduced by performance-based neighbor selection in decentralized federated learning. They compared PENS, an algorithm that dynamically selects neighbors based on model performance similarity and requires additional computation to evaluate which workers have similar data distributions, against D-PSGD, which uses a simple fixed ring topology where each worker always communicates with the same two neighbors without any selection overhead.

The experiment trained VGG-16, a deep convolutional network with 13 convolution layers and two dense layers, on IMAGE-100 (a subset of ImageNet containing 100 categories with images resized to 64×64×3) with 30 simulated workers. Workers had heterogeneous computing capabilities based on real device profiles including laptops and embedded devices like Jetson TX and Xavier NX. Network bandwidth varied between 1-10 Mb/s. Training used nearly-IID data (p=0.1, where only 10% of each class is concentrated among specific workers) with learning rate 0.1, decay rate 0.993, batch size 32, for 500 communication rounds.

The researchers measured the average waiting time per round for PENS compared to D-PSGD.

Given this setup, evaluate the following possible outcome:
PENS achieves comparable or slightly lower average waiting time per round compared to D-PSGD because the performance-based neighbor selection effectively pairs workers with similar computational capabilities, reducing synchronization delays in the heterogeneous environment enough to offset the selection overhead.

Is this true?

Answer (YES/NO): NO